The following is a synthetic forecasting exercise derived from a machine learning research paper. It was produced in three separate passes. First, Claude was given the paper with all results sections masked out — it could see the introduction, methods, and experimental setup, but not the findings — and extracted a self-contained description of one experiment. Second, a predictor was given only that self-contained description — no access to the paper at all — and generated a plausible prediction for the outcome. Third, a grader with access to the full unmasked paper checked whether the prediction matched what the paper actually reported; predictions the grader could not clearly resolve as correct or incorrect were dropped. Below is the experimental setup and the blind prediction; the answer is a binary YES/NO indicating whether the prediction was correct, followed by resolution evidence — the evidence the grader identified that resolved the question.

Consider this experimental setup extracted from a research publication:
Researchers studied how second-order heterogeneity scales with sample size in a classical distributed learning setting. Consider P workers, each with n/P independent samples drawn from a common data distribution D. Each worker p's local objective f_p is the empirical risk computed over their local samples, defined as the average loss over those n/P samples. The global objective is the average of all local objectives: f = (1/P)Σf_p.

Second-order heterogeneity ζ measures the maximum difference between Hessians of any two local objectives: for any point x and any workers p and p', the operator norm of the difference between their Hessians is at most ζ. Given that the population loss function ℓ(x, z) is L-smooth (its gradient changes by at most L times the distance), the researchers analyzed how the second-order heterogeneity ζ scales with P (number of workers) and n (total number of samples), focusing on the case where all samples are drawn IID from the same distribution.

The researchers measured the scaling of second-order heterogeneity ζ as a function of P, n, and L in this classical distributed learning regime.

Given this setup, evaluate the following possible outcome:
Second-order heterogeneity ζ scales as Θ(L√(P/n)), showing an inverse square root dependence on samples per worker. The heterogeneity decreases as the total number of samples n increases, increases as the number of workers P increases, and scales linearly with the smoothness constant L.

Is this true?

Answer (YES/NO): NO